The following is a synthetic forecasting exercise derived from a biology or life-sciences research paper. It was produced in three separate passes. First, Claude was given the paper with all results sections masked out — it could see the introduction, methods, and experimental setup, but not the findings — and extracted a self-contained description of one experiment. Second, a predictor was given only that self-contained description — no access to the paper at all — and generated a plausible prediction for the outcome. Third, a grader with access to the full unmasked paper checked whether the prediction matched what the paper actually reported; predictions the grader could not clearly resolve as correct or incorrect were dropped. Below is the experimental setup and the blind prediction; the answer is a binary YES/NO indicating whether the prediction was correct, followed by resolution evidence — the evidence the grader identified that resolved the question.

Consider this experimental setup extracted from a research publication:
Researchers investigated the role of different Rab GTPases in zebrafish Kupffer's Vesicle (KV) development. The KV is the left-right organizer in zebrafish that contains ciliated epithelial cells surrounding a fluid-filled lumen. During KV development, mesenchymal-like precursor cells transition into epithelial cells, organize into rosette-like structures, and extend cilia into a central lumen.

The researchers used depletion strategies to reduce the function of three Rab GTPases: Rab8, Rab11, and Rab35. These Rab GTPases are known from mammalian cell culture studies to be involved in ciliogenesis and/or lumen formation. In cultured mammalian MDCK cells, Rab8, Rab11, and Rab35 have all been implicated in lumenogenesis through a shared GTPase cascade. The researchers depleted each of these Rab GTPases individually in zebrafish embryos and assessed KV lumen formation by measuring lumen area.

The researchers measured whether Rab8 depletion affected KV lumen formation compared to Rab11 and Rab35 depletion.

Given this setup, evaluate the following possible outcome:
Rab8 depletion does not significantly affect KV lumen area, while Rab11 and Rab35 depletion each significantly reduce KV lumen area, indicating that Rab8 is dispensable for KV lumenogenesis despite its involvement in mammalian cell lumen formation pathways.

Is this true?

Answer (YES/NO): YES